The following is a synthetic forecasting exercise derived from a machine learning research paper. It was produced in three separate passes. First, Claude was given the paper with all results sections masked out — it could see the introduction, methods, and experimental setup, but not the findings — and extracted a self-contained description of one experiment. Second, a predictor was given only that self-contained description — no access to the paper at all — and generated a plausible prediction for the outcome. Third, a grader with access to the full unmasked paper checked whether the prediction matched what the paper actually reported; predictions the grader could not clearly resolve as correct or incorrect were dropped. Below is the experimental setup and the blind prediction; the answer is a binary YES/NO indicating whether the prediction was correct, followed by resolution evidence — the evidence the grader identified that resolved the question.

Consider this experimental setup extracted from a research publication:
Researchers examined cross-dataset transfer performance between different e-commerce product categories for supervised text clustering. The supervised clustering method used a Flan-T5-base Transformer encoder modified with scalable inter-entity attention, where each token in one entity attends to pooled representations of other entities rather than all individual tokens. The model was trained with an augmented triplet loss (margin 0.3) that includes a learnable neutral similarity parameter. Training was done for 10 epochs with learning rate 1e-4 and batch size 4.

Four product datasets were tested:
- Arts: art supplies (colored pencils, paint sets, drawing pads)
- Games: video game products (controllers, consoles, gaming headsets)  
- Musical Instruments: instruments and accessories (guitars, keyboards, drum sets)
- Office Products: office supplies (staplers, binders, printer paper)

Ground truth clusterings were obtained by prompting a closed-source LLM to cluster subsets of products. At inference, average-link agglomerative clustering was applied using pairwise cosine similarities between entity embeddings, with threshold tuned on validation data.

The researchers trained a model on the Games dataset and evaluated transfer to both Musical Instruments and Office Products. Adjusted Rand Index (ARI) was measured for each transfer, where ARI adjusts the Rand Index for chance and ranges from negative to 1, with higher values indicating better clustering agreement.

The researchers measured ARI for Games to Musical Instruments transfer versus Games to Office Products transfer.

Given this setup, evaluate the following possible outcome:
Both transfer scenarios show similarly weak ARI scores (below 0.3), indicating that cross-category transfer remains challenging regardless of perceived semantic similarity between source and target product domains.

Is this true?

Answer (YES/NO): NO